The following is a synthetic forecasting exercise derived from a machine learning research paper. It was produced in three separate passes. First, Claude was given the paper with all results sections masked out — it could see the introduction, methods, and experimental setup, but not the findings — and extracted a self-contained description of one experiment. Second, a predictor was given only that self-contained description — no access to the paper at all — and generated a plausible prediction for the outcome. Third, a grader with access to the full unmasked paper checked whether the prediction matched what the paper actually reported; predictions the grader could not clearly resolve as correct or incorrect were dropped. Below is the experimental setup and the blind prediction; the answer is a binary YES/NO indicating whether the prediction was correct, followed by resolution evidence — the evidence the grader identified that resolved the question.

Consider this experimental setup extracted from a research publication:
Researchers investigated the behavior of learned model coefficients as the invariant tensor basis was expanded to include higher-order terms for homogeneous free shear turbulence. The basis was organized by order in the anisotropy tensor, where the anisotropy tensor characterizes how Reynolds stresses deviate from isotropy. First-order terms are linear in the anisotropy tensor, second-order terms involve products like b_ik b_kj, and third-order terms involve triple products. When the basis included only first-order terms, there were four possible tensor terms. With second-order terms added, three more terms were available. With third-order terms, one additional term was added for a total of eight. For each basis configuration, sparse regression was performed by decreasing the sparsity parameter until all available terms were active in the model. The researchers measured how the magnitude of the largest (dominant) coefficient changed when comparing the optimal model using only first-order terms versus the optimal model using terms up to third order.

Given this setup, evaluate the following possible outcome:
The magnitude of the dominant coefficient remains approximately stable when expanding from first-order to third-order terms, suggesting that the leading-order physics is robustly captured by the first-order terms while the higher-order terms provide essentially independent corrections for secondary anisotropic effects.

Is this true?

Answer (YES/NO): NO